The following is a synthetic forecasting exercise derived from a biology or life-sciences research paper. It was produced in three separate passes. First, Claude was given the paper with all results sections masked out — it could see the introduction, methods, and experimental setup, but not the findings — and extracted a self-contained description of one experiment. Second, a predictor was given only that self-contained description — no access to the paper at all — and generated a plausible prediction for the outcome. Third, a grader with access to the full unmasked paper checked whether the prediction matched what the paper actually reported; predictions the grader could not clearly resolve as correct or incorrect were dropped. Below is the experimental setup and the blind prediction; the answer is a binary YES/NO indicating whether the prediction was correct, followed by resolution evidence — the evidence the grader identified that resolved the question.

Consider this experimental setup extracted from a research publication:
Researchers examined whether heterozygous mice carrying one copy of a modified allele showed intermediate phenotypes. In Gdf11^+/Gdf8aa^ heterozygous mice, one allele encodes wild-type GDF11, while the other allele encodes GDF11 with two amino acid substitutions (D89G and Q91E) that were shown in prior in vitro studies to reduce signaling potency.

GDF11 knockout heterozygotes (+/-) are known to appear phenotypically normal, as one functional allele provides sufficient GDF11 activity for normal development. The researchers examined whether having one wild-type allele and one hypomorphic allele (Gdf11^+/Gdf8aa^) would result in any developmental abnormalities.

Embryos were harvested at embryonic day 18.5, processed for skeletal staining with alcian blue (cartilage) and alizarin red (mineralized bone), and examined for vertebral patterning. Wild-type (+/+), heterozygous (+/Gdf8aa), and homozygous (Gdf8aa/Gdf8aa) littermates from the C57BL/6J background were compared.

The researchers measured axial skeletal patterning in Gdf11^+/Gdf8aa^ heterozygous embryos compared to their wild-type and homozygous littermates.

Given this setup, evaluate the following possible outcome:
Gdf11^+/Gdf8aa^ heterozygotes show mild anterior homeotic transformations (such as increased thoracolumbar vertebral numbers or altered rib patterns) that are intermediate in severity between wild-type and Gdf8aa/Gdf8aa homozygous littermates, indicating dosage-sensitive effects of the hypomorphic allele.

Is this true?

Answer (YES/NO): NO